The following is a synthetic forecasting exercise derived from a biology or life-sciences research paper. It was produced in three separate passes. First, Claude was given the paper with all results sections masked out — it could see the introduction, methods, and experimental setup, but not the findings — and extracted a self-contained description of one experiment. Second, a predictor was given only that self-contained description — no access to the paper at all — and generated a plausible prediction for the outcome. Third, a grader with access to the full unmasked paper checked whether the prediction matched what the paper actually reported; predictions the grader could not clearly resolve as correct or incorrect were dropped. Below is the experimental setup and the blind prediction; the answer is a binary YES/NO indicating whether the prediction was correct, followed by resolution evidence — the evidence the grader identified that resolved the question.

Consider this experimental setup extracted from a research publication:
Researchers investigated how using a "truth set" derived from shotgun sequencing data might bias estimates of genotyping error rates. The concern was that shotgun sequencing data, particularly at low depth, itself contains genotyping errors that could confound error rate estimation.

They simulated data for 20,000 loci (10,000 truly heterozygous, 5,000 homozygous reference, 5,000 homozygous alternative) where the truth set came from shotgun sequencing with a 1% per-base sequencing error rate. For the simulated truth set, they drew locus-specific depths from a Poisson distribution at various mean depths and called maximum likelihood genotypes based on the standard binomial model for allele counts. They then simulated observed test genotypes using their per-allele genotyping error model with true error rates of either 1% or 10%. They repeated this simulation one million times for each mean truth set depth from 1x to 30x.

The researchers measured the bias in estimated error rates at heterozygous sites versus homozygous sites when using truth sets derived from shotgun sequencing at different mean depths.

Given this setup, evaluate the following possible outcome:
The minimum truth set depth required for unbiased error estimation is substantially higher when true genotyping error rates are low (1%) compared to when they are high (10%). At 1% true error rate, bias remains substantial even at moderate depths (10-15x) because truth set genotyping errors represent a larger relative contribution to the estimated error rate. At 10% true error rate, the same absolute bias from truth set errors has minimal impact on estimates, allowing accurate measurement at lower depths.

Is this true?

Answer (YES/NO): NO